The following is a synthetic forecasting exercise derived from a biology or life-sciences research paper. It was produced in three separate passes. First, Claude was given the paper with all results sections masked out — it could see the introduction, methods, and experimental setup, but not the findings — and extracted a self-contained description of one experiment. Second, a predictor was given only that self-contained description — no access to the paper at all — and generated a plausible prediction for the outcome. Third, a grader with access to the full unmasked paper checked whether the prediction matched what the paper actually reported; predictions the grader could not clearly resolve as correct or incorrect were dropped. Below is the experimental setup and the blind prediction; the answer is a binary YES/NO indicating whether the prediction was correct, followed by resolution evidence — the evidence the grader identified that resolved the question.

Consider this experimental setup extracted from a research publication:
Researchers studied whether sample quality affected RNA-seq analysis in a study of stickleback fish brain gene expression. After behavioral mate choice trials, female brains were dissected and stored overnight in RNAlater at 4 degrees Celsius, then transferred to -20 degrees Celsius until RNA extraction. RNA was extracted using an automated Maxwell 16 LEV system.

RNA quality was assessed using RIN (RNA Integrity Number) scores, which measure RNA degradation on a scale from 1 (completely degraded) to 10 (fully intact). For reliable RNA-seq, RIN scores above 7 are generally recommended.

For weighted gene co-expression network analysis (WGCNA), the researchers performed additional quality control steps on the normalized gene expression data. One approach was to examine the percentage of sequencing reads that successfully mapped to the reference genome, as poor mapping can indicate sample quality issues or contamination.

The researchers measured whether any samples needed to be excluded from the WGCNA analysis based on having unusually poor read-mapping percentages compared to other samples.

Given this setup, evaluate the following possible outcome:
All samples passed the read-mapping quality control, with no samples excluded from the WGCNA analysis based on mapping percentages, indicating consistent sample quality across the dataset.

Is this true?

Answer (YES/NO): NO